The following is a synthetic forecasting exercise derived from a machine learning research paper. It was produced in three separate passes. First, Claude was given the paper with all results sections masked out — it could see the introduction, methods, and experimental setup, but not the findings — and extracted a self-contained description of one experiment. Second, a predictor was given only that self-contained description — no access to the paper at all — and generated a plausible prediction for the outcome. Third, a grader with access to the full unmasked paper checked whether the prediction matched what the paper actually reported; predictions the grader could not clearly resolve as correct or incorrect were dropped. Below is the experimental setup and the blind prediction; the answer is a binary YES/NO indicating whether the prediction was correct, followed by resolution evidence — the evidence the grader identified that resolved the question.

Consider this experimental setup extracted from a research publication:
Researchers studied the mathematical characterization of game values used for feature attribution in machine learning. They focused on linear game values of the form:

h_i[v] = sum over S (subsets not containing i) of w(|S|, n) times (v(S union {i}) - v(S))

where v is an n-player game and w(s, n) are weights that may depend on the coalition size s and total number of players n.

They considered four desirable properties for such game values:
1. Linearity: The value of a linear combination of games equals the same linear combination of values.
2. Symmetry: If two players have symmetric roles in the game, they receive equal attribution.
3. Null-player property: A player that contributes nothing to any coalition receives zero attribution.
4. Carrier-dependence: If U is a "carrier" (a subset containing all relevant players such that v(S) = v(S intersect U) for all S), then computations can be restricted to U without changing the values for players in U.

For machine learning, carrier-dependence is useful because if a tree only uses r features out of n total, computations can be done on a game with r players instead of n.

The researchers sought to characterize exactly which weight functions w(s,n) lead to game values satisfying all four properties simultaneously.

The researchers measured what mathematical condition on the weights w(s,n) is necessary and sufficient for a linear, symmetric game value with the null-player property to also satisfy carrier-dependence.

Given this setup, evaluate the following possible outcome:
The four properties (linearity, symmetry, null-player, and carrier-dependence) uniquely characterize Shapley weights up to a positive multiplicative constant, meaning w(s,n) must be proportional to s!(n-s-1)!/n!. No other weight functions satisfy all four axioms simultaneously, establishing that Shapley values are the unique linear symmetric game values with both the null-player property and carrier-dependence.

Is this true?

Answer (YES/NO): NO